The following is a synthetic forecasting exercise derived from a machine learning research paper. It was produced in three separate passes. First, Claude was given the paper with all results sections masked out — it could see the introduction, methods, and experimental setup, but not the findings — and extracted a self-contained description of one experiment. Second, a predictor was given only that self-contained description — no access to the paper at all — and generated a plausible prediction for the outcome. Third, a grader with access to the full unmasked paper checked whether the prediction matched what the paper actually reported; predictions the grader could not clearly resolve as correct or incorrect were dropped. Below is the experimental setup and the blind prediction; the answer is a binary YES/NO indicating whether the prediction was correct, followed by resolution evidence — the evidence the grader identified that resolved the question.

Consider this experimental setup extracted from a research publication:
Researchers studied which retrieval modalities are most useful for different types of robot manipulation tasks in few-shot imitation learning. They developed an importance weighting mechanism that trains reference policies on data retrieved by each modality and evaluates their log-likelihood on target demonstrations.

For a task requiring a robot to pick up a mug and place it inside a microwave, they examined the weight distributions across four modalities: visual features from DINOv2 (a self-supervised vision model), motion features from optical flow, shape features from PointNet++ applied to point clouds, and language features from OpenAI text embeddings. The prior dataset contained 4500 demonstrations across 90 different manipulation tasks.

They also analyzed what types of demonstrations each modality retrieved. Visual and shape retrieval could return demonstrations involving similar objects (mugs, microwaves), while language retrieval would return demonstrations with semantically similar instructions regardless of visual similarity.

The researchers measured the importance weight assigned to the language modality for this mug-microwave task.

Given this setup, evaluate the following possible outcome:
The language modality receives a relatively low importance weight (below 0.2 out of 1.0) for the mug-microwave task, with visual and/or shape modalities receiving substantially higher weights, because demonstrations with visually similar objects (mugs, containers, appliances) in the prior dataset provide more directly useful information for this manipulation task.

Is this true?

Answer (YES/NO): YES